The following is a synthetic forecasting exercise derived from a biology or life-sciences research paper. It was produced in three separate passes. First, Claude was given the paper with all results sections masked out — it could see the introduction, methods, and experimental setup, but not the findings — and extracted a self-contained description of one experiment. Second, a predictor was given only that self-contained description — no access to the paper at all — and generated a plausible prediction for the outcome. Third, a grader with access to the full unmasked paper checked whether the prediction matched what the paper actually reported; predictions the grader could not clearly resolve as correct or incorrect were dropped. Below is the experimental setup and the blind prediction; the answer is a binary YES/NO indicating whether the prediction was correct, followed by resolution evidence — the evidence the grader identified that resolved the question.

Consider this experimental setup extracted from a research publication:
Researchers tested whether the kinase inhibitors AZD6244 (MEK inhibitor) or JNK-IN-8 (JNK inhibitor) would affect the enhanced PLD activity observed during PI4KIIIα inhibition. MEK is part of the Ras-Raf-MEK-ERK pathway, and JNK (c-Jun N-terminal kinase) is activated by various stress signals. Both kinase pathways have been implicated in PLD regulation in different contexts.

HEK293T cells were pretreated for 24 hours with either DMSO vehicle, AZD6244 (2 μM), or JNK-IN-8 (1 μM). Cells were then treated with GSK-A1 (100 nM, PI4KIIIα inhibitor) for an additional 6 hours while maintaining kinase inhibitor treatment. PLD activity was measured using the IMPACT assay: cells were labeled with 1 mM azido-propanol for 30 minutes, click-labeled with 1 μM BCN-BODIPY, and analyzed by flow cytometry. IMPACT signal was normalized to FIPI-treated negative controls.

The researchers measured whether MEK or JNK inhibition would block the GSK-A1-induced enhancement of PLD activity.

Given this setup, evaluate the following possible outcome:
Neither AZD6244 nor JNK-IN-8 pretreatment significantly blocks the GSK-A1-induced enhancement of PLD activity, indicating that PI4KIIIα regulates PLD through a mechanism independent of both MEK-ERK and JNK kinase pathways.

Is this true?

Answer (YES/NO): NO